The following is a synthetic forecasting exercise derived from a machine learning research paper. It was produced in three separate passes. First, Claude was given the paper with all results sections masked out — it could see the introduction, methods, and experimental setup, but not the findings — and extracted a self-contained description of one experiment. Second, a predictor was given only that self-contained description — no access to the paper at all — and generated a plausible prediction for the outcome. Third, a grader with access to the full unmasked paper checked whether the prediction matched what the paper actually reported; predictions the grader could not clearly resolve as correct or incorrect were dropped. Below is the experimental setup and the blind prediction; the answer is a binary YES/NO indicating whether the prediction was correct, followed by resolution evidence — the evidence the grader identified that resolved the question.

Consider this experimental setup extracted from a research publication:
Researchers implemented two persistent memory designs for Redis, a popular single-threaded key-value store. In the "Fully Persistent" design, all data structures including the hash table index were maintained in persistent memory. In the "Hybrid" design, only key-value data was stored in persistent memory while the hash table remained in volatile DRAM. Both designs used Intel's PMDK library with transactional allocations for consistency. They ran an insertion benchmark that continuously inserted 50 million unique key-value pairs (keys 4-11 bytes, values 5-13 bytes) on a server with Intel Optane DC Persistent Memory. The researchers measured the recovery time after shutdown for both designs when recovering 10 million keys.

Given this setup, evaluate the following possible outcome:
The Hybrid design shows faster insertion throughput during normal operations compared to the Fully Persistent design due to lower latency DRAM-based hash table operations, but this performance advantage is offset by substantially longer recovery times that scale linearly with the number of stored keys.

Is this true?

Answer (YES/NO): YES